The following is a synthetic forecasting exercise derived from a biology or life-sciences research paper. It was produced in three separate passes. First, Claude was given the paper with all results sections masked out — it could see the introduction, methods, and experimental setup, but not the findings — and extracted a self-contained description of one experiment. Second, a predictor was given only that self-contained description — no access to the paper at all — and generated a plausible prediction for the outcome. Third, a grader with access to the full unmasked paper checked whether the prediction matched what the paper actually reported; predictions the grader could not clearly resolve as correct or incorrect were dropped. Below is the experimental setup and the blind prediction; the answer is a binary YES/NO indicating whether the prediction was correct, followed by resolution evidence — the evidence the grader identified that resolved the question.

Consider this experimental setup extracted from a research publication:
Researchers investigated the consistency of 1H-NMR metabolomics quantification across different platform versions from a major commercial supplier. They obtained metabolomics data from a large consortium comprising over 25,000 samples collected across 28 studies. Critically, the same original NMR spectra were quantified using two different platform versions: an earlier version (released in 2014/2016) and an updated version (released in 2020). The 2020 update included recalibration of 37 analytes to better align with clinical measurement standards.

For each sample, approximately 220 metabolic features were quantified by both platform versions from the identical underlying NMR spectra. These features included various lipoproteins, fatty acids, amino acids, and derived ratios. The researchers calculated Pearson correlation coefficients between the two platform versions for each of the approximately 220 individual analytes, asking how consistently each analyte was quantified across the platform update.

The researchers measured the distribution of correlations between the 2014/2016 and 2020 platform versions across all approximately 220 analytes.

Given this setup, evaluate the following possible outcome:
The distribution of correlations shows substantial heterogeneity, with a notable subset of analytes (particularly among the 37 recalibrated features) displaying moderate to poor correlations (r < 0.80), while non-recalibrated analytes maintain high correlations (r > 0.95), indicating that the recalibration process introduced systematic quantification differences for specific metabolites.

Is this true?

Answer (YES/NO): NO